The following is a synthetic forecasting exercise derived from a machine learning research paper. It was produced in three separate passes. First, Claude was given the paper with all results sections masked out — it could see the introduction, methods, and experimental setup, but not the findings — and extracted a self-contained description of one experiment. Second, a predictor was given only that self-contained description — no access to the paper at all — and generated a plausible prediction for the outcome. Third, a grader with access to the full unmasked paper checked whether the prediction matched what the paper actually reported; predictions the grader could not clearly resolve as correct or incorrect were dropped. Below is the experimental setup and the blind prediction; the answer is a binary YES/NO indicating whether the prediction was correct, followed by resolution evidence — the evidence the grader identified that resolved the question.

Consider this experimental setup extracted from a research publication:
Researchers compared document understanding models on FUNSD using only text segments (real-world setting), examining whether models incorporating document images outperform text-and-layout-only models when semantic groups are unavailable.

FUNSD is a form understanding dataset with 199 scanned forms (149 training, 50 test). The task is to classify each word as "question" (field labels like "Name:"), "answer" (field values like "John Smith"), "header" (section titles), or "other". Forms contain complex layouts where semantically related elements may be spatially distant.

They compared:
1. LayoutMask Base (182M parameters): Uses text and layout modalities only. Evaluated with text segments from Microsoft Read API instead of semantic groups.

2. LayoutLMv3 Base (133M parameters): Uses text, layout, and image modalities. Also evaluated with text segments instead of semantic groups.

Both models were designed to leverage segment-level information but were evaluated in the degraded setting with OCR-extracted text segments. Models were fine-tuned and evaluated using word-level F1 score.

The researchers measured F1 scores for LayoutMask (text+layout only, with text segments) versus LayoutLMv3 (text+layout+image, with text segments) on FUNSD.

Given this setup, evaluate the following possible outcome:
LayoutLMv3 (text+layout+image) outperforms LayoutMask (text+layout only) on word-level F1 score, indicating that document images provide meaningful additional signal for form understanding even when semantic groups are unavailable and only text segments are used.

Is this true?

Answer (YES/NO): YES